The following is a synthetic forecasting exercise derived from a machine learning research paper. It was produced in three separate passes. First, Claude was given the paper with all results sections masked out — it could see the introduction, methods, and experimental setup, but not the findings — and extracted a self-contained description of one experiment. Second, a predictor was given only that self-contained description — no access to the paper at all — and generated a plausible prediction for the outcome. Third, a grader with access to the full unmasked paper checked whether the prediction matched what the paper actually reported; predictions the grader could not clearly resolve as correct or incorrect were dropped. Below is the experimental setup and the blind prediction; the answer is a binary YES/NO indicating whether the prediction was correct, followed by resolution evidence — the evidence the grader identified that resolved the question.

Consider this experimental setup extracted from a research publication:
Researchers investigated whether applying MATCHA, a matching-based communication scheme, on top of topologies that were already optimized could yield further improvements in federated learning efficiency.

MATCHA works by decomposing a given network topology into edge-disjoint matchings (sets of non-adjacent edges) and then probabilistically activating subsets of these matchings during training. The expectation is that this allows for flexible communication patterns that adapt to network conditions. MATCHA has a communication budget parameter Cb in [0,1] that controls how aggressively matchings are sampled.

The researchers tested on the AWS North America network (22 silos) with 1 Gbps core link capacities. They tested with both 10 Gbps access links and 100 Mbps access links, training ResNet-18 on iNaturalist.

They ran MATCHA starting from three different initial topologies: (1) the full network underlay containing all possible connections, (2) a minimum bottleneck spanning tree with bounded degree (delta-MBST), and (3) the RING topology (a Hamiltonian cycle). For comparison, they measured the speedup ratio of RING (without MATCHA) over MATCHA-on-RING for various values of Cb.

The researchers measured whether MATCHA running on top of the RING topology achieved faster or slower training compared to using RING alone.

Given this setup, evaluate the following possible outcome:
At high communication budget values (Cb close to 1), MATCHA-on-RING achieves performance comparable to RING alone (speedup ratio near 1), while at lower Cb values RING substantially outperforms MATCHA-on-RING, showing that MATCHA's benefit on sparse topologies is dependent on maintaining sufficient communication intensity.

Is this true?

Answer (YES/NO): YES